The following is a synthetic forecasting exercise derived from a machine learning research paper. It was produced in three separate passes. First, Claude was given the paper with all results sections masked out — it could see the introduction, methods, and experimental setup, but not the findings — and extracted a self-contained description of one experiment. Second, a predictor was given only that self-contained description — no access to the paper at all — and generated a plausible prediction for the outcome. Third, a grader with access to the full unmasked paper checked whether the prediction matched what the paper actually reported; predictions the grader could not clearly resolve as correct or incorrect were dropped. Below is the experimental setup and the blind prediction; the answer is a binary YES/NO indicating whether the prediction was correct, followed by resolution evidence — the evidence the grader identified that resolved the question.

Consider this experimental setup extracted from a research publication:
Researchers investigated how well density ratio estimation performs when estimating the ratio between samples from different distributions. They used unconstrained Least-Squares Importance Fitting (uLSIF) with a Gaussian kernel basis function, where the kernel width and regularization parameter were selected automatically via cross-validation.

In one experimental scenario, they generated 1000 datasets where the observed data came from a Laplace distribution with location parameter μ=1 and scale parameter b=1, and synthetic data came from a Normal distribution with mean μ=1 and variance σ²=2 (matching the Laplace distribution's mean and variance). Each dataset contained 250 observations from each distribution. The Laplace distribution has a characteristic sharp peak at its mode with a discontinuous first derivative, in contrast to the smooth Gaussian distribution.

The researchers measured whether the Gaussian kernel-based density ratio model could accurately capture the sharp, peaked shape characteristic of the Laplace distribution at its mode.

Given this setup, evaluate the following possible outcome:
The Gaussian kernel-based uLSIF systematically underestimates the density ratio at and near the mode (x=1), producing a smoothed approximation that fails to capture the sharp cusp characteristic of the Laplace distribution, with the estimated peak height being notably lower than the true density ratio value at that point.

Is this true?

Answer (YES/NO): NO